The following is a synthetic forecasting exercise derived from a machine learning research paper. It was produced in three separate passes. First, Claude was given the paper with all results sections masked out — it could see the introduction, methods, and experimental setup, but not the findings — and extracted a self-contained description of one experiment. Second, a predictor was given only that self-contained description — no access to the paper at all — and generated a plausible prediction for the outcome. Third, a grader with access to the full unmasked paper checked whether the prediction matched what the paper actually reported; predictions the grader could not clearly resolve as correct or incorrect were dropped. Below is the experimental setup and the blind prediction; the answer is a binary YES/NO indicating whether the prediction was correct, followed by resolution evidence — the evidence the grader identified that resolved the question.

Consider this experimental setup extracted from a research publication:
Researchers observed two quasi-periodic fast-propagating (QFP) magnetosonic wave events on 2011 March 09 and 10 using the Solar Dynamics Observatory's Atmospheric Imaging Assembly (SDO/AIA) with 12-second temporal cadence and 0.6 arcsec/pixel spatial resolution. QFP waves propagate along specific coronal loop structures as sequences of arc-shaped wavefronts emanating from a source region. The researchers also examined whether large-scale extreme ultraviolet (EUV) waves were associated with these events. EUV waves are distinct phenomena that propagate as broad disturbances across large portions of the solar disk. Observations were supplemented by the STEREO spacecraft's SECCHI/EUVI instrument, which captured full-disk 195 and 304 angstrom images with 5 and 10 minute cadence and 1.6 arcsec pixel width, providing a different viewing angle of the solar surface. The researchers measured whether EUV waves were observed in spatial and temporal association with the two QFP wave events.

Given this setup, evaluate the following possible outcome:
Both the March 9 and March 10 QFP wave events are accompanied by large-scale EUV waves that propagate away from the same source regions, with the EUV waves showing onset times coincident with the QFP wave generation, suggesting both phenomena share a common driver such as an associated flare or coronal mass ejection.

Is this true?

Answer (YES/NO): YES